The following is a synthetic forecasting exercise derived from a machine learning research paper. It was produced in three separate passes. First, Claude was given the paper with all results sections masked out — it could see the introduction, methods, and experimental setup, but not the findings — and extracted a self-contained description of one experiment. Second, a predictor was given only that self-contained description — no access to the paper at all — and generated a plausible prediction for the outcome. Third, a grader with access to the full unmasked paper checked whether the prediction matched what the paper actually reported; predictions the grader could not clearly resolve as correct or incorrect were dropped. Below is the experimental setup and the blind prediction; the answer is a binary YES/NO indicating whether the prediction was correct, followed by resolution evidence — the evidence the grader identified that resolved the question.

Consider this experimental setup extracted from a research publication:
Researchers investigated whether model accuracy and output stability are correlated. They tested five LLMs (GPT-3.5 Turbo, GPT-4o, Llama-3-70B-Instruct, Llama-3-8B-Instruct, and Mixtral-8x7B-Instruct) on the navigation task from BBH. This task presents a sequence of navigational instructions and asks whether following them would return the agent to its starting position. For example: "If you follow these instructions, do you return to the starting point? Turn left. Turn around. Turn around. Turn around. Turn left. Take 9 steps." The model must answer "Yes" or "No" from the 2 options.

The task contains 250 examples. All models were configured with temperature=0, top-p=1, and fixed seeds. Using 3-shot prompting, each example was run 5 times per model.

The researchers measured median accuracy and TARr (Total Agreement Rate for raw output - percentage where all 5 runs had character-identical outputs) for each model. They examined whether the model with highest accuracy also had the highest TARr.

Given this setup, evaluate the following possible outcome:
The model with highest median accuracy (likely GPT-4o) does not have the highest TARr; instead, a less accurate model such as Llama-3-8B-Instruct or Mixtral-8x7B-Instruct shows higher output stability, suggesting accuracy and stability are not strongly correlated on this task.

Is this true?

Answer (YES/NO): NO